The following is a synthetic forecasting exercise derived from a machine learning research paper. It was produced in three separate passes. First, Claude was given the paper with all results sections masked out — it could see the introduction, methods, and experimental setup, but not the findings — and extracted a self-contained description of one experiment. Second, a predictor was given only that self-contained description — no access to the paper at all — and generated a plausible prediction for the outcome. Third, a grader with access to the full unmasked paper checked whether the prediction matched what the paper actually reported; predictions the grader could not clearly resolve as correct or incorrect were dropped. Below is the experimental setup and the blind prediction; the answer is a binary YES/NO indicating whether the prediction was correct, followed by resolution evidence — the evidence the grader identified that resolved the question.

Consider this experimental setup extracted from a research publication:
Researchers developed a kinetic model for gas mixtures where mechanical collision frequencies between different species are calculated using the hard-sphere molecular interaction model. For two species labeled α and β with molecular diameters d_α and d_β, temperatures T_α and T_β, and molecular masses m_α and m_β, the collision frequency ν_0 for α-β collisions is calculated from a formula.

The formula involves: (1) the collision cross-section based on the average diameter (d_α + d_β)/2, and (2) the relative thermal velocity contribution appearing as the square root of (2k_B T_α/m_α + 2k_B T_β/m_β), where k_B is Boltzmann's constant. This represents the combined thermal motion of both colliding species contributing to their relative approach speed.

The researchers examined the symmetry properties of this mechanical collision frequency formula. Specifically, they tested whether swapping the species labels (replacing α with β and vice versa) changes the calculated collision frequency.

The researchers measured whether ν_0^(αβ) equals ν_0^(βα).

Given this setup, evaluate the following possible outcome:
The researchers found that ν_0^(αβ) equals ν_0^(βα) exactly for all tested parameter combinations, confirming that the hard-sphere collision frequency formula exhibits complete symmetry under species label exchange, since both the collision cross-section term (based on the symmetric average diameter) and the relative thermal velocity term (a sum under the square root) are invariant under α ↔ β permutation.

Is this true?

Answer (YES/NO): YES